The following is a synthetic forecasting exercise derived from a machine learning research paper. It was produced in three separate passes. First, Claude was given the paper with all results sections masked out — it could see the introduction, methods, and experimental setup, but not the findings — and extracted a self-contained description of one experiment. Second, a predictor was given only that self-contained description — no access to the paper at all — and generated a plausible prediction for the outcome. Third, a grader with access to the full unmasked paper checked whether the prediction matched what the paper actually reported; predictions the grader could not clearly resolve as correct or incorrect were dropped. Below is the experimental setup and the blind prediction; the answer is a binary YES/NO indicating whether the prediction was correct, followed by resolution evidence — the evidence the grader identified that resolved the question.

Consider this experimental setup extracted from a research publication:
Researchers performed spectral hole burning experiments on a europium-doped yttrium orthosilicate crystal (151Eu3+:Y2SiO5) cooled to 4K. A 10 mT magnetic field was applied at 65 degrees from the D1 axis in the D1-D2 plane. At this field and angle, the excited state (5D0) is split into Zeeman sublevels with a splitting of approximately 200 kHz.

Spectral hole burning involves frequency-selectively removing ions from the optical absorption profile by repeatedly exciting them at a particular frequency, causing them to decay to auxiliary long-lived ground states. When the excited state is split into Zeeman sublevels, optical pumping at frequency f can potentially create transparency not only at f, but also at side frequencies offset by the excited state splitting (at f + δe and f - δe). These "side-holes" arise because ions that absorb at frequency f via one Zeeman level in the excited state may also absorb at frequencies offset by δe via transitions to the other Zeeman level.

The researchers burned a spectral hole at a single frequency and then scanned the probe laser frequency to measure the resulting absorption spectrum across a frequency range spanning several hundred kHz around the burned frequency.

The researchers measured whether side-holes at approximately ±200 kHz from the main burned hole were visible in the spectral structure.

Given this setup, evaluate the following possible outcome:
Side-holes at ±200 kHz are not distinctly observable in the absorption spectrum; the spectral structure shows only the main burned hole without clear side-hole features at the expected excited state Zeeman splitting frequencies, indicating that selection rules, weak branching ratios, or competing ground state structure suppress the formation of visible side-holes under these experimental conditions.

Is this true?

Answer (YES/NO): NO